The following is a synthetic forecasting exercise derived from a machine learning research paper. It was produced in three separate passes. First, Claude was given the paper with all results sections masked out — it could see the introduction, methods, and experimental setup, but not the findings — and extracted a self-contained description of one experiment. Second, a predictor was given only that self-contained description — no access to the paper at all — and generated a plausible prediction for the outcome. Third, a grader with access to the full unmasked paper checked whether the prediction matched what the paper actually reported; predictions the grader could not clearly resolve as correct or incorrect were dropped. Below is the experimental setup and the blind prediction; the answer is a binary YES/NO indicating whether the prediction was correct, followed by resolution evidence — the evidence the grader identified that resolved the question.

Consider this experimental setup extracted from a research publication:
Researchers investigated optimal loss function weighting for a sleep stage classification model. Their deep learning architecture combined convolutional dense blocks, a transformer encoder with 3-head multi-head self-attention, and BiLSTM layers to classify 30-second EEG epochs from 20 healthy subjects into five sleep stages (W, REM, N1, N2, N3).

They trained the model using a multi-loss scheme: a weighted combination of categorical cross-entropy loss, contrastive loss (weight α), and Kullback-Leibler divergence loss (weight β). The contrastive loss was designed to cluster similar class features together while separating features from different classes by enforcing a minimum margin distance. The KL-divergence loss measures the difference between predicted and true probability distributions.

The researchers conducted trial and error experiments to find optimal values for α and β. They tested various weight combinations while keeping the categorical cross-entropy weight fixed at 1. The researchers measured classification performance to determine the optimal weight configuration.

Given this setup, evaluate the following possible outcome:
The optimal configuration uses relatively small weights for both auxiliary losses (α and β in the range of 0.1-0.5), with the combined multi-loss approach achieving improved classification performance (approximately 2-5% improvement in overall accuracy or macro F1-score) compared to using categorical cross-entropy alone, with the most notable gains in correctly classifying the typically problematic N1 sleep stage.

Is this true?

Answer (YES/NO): NO